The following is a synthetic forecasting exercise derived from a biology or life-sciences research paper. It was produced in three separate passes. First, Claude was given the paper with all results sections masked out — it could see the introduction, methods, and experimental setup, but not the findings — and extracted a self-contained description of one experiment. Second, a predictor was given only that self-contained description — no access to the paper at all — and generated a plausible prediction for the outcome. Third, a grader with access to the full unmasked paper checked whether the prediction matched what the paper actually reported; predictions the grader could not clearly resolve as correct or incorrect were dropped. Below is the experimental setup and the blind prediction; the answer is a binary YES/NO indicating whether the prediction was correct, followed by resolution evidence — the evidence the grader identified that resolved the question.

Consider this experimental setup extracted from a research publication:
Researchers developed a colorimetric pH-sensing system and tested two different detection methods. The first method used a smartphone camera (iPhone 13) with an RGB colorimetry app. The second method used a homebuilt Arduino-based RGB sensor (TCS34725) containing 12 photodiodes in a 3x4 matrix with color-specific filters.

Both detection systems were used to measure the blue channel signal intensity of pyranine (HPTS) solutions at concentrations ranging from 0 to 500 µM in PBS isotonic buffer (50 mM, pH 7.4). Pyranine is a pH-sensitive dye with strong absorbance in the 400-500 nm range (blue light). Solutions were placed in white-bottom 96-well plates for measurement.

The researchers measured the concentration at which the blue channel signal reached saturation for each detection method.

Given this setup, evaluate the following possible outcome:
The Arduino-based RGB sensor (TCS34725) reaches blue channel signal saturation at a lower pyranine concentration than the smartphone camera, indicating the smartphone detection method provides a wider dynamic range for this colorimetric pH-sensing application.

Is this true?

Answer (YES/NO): NO